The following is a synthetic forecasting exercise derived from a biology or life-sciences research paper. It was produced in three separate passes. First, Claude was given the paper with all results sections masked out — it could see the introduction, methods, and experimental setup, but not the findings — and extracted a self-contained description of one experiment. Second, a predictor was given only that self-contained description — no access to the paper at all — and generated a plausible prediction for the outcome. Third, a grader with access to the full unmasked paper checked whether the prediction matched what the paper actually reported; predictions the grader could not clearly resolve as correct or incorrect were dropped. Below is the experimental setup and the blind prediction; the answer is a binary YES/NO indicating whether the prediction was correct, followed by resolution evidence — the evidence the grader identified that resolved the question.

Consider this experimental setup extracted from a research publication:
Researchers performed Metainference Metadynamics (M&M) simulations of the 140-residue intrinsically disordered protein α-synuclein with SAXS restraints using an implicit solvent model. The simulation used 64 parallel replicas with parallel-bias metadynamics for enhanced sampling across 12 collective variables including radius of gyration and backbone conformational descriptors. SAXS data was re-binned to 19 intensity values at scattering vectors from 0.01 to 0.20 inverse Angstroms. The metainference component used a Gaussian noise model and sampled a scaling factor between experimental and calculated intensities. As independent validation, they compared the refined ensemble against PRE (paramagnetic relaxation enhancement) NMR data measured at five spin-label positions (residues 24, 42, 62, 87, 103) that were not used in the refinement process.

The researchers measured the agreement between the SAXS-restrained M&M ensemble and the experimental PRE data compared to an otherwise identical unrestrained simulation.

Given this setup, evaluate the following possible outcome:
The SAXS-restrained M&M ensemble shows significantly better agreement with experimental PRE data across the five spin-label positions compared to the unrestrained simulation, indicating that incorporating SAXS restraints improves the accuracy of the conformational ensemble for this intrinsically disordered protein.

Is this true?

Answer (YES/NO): NO